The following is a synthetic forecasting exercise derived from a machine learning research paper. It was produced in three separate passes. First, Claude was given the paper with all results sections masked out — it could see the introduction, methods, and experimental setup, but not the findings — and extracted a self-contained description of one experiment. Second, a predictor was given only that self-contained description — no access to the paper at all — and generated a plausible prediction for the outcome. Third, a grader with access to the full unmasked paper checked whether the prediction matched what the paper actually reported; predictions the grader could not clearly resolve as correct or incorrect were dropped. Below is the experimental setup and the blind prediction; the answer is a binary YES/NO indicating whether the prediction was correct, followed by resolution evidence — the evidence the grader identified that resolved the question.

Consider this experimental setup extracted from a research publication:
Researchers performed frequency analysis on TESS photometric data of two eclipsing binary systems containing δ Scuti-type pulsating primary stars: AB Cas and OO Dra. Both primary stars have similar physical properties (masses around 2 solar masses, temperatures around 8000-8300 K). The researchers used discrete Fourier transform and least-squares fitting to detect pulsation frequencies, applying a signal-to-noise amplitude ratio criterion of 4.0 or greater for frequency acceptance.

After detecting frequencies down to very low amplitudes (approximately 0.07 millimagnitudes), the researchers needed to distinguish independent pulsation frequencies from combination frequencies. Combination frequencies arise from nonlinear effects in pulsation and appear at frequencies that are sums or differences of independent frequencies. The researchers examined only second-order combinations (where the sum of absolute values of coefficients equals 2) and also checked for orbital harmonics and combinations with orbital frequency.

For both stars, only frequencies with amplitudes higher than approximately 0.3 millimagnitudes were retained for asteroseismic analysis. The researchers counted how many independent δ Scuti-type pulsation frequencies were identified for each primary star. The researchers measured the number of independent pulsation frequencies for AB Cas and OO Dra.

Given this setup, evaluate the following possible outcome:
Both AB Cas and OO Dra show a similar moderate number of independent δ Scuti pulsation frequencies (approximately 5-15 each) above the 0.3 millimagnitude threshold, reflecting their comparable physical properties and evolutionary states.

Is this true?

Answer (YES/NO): YES